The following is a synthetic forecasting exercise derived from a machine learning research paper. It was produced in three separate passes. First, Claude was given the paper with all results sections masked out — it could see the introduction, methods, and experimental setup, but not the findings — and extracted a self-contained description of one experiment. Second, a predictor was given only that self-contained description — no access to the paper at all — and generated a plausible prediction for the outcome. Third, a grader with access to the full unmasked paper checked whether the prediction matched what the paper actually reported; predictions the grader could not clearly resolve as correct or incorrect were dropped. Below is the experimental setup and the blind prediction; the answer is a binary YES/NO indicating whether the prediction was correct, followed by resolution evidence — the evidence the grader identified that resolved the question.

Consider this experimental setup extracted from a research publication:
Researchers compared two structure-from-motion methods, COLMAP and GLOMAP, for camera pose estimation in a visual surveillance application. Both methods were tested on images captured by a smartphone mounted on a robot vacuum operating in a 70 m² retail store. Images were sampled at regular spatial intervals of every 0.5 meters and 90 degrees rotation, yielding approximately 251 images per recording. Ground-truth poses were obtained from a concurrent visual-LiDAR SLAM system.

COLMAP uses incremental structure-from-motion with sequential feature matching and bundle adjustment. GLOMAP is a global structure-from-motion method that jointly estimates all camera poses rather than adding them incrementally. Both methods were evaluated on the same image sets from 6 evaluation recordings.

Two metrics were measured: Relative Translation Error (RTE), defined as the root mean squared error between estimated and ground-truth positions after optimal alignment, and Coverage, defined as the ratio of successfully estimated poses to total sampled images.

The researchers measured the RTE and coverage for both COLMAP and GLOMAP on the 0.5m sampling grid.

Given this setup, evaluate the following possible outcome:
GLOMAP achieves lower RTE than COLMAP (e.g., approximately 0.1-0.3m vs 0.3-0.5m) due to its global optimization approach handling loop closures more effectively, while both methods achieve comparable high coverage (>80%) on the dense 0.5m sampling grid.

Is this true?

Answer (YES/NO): NO